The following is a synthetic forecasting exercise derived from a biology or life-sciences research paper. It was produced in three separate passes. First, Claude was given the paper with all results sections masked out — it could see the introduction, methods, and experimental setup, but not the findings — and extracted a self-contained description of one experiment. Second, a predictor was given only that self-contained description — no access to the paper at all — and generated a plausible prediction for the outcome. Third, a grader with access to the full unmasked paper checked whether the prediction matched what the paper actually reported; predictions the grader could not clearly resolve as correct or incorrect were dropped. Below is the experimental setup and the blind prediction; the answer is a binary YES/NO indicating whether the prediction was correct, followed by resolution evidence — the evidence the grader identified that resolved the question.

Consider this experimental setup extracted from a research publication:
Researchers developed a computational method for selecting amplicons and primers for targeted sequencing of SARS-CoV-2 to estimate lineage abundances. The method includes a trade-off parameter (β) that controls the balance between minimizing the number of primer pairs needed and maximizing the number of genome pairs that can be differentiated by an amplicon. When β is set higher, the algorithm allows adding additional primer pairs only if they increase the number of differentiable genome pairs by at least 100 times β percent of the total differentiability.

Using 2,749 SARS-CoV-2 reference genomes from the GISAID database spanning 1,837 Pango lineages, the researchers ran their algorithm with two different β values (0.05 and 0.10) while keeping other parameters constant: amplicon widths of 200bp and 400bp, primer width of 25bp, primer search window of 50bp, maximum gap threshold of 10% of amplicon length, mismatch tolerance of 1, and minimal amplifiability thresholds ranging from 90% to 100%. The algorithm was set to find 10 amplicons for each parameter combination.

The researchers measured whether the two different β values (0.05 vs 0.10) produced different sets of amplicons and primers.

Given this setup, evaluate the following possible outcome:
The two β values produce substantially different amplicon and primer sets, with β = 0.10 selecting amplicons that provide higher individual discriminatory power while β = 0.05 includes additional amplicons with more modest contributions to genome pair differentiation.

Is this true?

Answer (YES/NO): NO